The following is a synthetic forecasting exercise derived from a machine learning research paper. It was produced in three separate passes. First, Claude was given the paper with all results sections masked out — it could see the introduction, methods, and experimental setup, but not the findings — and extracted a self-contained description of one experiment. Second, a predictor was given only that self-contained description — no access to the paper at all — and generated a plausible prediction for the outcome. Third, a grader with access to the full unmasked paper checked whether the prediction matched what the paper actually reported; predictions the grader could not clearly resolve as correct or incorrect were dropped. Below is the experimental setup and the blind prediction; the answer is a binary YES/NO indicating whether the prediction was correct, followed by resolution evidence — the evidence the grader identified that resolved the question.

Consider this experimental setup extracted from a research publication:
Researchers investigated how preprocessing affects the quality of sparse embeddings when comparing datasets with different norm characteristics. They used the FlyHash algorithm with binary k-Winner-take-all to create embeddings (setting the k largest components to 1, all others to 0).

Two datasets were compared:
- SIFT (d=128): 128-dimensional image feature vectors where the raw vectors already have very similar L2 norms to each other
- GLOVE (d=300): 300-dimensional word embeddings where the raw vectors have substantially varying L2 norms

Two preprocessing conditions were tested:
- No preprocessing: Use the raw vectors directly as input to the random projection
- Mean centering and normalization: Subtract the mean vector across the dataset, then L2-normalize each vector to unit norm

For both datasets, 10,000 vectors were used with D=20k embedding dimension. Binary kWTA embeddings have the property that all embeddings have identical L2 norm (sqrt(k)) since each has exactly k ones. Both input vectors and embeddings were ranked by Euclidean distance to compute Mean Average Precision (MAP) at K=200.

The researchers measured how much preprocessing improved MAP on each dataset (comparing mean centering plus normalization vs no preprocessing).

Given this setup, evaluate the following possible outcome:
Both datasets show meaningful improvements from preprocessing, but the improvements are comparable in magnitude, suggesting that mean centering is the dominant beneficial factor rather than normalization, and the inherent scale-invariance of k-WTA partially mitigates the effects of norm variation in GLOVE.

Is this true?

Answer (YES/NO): NO